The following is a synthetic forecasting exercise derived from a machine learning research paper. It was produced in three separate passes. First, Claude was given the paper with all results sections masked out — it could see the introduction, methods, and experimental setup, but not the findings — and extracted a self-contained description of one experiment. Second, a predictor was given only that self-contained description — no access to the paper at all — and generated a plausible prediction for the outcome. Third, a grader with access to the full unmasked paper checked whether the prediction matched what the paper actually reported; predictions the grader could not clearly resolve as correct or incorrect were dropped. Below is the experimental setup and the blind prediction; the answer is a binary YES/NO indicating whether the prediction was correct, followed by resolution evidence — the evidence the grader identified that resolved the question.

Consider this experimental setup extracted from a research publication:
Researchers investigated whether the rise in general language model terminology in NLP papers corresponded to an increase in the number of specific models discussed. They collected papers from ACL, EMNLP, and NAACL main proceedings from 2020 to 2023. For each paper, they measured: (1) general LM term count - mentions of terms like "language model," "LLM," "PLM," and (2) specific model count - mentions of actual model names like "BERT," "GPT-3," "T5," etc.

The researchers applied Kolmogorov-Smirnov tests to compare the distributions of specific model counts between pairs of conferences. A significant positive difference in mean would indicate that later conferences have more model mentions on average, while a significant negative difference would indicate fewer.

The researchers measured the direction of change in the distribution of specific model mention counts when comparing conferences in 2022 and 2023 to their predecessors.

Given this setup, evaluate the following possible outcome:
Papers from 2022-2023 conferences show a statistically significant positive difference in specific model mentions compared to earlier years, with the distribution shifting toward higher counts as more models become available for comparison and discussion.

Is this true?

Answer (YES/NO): NO